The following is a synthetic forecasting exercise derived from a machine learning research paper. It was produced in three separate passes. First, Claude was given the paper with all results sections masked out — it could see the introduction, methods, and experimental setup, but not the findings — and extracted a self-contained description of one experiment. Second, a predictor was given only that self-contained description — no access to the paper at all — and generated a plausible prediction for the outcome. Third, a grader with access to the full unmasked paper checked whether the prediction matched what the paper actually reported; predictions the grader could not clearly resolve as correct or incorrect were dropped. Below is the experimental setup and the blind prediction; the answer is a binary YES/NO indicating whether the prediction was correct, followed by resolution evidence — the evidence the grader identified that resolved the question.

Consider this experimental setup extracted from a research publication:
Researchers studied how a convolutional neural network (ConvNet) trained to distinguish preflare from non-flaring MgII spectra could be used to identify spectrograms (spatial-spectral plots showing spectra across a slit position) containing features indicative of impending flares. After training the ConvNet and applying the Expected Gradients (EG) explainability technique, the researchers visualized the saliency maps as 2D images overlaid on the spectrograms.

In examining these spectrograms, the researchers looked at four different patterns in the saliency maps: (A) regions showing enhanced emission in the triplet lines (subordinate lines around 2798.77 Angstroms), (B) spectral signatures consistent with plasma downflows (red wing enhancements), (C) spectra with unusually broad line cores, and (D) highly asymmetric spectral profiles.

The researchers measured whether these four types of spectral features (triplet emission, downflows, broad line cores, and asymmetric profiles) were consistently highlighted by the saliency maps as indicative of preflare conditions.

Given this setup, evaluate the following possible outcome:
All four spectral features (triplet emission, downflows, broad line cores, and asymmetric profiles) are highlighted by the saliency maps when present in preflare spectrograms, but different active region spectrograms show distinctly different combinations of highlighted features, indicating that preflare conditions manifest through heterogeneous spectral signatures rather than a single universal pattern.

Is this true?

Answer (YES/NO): YES